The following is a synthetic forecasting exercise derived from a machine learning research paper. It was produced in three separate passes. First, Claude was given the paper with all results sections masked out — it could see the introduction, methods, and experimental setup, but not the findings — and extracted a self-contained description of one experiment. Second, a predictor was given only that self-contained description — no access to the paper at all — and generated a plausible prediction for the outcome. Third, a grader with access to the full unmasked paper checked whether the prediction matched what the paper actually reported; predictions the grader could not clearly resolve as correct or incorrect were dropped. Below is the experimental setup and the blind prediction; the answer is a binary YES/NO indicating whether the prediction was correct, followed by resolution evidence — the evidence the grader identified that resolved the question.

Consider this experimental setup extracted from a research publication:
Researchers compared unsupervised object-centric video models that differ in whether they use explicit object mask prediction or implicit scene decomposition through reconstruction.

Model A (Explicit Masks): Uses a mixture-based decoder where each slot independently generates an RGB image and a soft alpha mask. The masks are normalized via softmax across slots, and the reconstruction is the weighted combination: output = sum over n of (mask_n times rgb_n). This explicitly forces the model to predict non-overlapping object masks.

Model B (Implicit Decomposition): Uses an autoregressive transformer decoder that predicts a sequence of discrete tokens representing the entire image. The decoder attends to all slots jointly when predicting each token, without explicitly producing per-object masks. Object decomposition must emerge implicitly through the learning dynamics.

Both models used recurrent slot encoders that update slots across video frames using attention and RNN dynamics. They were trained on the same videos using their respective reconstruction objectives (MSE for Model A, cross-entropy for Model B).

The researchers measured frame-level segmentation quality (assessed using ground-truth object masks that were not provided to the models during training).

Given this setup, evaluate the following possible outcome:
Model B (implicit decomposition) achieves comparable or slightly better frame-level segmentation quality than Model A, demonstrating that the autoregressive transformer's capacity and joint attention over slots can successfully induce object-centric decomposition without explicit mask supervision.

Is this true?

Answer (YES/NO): NO